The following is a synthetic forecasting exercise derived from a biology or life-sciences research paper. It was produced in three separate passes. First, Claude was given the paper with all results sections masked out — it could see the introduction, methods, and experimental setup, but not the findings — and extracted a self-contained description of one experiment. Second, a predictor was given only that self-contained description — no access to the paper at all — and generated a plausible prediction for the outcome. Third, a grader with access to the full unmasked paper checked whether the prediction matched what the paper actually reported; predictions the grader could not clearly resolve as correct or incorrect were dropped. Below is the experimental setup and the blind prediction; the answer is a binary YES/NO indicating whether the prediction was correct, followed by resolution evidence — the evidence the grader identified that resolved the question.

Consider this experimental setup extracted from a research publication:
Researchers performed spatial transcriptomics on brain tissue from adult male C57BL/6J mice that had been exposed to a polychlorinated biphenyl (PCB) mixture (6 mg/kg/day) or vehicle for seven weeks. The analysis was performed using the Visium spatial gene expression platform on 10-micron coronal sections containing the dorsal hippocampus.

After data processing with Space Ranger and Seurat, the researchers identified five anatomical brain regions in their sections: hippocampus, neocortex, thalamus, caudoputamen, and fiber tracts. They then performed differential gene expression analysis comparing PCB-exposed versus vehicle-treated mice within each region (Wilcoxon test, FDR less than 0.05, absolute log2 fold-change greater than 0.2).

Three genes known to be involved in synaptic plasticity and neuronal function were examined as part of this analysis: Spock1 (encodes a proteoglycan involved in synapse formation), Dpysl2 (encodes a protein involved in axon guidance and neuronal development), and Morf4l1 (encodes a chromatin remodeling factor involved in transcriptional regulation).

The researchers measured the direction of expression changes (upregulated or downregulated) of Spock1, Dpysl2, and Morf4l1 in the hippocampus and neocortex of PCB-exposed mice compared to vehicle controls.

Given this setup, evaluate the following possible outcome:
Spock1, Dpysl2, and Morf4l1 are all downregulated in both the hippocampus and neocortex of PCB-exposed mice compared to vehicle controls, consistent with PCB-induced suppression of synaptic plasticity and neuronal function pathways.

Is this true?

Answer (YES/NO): YES